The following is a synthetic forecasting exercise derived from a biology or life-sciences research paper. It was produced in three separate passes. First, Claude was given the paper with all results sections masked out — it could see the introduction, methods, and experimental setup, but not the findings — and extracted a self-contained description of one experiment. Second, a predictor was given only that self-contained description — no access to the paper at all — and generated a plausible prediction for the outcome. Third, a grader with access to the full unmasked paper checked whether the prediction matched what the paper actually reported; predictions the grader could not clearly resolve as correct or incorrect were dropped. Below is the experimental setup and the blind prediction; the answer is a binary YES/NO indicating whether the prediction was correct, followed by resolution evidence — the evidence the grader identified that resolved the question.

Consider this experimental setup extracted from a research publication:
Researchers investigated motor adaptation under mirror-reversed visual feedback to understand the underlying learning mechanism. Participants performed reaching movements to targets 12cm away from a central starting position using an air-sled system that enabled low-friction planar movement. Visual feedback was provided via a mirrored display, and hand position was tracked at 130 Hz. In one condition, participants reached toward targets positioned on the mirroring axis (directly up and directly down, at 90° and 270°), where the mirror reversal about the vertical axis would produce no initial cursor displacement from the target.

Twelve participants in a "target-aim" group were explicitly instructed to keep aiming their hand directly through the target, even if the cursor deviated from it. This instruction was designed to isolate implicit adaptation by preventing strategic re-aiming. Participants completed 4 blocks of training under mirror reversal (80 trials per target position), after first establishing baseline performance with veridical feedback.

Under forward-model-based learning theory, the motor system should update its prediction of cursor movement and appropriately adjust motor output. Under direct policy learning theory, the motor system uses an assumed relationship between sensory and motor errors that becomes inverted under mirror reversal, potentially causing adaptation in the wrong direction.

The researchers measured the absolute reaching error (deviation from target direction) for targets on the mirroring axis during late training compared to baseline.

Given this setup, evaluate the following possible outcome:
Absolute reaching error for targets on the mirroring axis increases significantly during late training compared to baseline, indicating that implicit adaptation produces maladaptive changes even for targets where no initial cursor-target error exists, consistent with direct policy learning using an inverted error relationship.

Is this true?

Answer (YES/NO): YES